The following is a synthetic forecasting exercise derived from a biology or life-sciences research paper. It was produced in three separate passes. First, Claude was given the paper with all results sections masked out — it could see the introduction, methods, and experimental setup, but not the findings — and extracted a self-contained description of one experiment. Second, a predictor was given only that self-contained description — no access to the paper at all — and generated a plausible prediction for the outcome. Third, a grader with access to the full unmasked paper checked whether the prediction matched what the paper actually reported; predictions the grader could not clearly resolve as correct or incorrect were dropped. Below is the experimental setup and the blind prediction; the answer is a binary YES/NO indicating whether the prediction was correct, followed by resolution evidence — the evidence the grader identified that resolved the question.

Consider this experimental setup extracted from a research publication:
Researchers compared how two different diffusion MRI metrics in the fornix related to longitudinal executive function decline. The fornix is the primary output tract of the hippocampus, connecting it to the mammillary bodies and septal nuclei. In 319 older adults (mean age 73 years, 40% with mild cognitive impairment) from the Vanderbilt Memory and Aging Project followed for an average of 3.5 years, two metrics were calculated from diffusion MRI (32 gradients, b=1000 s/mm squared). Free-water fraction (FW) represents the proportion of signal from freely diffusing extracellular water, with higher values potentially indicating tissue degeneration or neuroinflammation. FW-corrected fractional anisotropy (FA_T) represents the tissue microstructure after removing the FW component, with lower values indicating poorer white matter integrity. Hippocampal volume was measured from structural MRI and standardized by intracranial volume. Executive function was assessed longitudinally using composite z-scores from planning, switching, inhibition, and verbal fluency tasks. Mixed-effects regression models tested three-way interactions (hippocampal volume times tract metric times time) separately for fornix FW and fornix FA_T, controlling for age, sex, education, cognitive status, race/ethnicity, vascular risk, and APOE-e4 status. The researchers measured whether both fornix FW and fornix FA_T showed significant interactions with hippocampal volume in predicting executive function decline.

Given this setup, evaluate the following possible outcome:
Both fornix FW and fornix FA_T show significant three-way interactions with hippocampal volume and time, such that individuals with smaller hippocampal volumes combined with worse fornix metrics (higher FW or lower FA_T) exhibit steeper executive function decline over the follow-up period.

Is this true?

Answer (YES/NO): YES